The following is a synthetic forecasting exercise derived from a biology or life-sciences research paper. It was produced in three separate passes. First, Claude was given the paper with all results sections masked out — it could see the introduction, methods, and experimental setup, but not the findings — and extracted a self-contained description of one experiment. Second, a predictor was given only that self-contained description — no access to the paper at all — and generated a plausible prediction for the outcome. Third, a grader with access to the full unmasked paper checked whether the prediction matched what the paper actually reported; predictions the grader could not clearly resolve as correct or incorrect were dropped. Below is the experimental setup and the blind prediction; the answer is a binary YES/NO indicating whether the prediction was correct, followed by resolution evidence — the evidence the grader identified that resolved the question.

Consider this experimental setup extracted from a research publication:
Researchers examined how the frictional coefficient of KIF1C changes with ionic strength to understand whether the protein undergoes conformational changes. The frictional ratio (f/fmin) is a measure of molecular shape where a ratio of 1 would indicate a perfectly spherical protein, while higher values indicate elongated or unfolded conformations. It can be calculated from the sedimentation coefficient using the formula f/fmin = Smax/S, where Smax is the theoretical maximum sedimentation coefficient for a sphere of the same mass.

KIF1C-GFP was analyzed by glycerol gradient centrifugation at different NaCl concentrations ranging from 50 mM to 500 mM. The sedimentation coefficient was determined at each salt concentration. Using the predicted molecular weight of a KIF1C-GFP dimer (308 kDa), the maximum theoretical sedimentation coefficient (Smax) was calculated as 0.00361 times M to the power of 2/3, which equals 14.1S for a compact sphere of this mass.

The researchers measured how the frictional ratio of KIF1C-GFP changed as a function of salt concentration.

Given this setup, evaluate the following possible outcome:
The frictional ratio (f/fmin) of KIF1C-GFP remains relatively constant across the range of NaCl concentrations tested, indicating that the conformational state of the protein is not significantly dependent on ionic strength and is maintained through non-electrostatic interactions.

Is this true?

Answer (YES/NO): NO